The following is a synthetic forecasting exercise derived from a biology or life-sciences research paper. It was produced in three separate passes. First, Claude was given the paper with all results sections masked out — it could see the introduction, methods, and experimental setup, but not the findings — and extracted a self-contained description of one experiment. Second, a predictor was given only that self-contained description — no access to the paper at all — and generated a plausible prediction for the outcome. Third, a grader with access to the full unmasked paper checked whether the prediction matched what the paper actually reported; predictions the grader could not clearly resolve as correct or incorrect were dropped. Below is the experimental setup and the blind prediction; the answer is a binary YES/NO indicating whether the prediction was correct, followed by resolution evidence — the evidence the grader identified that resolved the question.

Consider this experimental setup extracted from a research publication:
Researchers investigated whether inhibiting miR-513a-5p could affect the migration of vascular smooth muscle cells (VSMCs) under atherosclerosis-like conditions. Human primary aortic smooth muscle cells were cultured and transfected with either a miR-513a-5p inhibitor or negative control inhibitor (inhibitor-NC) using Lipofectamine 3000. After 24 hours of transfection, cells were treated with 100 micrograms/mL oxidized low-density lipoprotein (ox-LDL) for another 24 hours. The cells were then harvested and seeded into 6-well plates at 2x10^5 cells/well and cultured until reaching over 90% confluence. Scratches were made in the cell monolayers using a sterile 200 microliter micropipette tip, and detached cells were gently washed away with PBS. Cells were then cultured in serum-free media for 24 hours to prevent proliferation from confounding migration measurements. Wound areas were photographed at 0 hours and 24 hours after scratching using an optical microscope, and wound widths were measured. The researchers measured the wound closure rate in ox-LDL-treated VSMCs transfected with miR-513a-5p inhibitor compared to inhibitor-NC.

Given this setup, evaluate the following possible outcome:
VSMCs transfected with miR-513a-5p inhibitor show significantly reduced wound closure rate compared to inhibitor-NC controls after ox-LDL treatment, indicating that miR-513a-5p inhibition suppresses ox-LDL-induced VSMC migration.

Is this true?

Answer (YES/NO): YES